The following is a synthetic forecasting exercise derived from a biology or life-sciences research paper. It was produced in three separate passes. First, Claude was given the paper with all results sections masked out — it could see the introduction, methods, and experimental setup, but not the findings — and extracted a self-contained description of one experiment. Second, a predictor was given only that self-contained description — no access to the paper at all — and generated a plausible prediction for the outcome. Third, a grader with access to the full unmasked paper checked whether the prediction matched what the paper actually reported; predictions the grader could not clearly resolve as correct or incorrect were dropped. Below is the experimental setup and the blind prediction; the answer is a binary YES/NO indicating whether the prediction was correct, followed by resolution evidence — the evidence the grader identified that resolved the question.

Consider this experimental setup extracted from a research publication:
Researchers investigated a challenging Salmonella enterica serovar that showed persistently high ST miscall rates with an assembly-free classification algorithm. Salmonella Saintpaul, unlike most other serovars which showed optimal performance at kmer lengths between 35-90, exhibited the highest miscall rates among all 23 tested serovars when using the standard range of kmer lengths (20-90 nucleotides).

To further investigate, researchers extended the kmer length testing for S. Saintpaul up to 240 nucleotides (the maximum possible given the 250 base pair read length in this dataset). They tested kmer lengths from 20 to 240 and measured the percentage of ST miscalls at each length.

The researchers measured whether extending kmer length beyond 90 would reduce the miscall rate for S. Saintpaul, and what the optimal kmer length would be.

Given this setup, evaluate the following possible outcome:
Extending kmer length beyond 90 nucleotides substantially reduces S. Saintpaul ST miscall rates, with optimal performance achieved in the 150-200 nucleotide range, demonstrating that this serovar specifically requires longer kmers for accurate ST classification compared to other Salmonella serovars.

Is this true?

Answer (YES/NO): NO